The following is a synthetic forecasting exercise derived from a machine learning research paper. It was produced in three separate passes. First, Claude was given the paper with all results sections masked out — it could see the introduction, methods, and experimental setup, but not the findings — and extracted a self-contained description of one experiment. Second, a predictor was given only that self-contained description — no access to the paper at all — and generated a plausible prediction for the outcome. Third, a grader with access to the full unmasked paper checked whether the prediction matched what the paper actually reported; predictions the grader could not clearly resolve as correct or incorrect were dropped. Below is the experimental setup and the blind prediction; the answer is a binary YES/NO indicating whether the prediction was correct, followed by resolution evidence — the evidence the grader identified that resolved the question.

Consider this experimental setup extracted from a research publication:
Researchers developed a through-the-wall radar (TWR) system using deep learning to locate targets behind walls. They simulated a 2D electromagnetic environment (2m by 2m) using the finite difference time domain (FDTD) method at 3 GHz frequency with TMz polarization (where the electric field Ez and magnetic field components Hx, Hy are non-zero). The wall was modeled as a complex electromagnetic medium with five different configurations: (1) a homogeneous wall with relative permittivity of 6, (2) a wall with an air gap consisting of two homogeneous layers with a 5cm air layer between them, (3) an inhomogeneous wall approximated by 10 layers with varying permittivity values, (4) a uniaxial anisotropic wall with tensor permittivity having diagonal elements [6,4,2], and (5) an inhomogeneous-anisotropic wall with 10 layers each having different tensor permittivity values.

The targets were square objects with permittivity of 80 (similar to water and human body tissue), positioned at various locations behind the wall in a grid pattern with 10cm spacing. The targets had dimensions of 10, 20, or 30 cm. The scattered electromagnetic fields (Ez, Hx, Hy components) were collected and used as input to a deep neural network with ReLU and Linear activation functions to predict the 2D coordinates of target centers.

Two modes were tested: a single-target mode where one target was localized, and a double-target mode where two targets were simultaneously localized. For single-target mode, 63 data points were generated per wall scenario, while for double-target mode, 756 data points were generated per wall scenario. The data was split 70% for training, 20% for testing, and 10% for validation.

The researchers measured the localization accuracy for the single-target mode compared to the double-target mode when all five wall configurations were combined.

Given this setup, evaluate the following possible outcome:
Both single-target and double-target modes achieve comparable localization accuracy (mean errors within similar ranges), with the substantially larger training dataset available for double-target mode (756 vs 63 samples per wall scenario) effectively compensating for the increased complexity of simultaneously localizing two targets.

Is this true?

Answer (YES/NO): NO